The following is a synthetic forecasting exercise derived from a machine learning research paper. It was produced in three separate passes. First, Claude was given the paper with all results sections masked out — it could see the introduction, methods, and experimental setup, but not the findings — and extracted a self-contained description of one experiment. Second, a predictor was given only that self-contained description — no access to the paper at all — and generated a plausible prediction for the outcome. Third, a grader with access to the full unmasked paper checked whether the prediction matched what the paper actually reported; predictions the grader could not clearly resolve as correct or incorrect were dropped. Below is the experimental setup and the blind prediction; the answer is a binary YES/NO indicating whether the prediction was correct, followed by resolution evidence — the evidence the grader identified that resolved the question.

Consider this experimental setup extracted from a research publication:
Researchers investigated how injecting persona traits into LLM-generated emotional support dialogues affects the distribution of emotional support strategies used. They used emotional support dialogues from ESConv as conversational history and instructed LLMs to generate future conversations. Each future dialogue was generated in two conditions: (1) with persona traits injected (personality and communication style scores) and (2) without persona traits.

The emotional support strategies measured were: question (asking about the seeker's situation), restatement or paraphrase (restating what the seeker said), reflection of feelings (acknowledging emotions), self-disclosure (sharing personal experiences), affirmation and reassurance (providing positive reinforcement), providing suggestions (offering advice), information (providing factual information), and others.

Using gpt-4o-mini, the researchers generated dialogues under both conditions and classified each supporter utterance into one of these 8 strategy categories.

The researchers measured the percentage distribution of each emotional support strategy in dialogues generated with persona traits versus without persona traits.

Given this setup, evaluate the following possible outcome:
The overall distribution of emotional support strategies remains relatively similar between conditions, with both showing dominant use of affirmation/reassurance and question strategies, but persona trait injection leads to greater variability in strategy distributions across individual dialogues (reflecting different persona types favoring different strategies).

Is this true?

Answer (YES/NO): NO